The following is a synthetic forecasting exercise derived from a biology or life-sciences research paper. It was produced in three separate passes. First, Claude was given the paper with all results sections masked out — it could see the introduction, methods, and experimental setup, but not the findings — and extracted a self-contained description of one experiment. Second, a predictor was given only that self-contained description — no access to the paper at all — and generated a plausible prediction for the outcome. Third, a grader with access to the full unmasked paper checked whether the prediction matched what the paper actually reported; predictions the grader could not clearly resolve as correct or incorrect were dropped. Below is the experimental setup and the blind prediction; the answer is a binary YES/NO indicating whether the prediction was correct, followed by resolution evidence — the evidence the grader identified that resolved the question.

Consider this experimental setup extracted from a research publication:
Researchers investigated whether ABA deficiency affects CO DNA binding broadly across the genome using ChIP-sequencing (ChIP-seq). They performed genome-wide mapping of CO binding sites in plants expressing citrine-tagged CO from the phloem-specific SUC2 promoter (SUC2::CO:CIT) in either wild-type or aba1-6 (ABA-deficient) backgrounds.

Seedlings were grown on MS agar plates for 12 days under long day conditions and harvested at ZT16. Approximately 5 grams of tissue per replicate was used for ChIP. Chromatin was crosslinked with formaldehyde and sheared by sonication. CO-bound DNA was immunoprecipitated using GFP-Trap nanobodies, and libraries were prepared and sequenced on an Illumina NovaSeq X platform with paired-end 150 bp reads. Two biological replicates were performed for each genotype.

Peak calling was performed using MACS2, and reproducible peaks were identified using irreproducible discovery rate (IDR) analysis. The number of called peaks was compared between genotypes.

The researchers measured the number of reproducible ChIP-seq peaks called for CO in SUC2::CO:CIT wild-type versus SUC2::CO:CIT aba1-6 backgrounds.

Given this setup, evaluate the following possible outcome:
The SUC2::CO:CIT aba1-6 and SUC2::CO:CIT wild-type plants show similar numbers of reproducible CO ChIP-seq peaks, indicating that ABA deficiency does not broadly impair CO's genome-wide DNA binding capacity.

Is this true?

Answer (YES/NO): NO